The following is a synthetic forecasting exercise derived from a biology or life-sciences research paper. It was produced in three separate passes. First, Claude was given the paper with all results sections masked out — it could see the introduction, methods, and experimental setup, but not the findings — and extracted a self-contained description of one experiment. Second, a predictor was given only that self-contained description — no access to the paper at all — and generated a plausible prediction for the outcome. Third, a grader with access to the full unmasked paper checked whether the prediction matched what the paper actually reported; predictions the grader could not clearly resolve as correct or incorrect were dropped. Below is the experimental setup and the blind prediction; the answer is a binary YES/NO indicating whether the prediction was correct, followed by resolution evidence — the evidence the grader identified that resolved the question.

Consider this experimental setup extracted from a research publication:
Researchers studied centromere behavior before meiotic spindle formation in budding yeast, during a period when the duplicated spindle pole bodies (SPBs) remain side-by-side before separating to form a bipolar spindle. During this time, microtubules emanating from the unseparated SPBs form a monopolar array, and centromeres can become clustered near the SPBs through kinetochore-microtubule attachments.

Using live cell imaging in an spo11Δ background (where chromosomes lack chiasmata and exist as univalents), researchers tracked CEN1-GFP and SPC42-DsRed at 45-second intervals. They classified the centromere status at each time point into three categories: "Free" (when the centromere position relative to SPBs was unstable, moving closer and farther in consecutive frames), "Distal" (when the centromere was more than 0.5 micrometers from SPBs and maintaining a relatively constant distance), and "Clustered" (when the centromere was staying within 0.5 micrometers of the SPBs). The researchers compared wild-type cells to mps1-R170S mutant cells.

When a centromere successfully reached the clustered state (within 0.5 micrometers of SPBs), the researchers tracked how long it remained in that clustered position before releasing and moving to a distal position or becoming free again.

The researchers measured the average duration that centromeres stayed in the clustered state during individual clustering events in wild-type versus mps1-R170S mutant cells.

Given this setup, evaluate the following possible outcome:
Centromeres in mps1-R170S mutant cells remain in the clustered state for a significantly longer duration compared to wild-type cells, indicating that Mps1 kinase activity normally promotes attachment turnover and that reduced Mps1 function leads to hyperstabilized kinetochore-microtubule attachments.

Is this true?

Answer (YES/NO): NO